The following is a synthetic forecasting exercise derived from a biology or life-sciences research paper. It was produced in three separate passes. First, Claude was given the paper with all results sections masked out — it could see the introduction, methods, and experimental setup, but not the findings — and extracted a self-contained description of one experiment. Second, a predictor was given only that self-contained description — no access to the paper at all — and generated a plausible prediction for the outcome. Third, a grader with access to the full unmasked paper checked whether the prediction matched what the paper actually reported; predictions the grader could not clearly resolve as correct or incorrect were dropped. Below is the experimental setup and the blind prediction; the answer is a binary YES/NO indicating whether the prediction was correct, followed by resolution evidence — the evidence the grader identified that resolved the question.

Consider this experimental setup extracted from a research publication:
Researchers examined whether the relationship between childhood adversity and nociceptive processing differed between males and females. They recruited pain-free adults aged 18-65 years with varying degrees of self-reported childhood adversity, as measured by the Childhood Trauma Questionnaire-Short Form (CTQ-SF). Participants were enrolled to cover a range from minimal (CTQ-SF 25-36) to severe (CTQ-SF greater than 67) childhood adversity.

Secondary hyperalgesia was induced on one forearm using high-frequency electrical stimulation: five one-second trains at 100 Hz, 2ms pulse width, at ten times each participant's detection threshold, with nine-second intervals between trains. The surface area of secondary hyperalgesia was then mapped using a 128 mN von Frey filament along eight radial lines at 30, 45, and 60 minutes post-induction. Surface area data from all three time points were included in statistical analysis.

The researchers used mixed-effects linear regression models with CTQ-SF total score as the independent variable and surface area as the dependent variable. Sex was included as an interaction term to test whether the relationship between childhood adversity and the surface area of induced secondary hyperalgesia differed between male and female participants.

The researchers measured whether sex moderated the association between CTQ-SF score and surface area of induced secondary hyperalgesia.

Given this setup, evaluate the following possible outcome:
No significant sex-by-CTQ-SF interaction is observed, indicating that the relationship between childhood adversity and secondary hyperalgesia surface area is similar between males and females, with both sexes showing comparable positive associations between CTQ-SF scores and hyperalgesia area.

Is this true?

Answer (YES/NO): YES